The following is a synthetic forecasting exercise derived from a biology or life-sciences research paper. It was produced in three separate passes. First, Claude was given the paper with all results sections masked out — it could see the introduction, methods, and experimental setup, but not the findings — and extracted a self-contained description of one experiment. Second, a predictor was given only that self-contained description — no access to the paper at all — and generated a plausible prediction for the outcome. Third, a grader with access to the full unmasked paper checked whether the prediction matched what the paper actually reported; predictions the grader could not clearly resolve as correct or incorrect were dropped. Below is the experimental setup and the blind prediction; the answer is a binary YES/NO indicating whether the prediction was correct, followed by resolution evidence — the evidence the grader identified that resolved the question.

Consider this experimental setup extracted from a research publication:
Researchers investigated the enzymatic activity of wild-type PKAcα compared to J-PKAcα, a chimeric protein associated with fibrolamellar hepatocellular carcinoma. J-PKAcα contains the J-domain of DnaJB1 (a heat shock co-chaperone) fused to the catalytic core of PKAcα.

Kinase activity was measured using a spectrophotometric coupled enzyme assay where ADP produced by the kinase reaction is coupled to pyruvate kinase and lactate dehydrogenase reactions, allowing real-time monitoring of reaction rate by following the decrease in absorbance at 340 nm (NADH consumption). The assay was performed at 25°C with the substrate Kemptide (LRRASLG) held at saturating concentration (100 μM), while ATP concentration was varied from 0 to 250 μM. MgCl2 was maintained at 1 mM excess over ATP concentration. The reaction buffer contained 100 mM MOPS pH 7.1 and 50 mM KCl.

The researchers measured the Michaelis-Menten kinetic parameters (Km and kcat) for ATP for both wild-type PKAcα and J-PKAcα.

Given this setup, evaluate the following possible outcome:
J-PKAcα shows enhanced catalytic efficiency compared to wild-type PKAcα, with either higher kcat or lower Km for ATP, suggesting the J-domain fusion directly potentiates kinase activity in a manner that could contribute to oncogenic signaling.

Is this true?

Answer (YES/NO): NO